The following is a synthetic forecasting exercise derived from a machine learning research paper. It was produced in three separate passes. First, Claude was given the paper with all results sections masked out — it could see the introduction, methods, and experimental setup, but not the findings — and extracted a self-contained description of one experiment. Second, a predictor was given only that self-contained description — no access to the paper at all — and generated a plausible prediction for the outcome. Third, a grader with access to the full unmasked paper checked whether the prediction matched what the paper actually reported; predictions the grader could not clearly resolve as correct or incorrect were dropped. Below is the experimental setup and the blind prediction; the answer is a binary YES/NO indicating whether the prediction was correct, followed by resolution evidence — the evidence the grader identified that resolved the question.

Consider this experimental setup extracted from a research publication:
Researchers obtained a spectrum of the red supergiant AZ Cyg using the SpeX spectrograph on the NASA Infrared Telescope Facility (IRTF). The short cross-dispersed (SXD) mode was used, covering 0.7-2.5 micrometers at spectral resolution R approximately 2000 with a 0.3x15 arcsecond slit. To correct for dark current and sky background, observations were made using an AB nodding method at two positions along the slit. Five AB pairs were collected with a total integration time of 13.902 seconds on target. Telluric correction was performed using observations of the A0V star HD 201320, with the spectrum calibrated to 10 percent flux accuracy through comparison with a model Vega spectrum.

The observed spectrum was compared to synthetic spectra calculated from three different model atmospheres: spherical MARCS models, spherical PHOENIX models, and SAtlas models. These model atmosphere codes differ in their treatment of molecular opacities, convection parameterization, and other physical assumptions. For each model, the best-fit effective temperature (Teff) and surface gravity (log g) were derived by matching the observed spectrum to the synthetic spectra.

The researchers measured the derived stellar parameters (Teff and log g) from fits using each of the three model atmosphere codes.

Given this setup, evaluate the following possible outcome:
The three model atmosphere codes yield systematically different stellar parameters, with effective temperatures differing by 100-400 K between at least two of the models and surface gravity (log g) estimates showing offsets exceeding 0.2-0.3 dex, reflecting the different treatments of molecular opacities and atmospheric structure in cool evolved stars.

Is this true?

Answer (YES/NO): NO